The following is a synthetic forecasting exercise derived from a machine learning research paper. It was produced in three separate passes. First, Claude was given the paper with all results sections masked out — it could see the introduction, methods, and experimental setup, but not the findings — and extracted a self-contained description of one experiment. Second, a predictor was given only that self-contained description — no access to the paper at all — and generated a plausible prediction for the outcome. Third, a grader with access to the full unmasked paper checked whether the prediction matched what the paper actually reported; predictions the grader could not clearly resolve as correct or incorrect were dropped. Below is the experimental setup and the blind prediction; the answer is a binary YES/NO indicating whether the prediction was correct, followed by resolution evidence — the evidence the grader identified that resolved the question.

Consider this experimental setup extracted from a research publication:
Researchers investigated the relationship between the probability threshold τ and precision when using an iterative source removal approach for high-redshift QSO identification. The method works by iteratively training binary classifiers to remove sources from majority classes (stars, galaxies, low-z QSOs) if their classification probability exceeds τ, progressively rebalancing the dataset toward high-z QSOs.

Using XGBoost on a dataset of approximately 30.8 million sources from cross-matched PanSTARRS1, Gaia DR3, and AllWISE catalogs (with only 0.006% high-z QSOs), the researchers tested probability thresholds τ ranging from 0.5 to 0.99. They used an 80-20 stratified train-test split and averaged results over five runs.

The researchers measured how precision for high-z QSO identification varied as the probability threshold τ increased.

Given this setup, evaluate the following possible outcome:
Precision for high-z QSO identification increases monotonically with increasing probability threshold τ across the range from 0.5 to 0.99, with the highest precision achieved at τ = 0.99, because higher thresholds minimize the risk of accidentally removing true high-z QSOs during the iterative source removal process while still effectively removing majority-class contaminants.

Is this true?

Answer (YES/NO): NO